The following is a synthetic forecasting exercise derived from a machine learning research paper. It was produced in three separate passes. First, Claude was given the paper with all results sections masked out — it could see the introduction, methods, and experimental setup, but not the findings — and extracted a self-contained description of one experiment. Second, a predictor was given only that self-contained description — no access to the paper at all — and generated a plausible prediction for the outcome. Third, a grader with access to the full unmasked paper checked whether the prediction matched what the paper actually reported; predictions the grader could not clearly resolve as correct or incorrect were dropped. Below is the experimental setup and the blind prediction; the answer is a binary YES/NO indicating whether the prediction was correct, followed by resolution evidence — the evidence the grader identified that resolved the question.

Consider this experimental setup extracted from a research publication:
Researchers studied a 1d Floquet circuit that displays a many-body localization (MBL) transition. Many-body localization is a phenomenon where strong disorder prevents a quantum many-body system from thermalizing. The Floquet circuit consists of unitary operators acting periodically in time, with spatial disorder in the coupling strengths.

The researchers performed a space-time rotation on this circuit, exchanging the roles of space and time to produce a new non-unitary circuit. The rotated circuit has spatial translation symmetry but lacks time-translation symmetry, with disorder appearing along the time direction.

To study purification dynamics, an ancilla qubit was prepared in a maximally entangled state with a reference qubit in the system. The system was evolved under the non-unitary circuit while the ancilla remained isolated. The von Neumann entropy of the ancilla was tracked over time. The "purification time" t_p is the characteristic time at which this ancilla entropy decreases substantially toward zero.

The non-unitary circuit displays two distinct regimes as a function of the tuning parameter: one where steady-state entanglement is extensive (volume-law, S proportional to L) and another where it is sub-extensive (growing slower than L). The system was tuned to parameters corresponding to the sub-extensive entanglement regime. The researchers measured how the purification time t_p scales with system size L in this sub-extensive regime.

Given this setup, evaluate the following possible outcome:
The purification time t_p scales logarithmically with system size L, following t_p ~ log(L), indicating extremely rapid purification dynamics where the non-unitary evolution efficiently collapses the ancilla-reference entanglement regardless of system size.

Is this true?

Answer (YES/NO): NO